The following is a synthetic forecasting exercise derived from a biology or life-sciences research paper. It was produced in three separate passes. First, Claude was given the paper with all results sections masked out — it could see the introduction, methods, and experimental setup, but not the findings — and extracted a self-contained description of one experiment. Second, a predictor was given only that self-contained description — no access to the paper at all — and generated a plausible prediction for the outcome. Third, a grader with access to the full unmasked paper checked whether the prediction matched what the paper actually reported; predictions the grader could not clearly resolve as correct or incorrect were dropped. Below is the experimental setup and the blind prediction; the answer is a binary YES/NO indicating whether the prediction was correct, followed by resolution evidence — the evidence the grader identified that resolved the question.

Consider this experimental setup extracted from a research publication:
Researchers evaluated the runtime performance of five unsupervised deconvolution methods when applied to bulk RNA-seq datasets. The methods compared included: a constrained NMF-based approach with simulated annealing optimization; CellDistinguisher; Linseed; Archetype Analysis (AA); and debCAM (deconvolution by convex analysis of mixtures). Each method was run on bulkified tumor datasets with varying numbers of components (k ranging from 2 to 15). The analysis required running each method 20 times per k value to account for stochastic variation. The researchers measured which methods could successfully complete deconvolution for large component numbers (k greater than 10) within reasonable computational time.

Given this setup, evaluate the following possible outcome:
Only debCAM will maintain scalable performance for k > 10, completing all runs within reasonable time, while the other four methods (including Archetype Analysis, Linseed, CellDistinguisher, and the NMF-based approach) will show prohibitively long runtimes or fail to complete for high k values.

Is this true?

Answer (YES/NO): NO